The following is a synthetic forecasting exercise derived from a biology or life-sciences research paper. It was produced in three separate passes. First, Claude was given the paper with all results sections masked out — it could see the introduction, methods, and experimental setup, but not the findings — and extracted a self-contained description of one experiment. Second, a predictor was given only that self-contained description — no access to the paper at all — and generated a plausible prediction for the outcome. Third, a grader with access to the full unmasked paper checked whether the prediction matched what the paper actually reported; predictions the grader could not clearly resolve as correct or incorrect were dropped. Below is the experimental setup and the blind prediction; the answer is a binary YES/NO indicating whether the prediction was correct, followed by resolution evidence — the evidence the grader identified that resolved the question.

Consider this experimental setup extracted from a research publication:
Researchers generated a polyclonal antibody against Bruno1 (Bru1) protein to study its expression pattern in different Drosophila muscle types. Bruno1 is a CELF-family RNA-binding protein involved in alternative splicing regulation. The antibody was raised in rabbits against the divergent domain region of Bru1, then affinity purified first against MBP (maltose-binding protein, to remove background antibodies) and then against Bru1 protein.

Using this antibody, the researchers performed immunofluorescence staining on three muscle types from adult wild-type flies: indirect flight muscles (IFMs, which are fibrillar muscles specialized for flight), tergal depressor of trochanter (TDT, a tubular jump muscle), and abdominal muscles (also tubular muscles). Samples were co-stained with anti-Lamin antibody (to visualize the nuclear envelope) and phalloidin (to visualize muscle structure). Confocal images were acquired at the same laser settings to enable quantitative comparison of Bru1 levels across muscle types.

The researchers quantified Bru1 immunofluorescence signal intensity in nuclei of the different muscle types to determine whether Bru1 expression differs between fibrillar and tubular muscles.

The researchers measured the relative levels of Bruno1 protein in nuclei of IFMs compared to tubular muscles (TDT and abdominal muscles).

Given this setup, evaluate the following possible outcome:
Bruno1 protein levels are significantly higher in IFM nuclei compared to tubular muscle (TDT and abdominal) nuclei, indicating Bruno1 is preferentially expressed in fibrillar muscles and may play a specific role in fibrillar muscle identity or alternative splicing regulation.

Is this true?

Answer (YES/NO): YES